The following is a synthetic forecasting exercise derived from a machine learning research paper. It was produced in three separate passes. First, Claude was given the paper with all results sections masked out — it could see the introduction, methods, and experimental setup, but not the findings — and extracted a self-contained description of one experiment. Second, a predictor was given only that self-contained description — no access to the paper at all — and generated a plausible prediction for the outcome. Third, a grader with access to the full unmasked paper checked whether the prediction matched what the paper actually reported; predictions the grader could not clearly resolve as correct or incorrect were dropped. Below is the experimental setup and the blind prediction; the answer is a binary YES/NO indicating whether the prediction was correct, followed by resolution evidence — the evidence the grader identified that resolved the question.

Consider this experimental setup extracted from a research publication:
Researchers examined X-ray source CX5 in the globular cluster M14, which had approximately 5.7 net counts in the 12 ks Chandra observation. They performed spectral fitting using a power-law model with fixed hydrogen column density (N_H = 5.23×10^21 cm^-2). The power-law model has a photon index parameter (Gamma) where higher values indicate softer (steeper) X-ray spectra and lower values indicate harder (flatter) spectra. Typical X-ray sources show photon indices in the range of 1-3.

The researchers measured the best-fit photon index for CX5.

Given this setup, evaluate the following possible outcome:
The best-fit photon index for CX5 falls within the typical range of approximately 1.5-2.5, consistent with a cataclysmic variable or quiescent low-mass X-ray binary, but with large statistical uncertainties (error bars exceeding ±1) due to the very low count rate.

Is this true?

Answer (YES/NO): NO